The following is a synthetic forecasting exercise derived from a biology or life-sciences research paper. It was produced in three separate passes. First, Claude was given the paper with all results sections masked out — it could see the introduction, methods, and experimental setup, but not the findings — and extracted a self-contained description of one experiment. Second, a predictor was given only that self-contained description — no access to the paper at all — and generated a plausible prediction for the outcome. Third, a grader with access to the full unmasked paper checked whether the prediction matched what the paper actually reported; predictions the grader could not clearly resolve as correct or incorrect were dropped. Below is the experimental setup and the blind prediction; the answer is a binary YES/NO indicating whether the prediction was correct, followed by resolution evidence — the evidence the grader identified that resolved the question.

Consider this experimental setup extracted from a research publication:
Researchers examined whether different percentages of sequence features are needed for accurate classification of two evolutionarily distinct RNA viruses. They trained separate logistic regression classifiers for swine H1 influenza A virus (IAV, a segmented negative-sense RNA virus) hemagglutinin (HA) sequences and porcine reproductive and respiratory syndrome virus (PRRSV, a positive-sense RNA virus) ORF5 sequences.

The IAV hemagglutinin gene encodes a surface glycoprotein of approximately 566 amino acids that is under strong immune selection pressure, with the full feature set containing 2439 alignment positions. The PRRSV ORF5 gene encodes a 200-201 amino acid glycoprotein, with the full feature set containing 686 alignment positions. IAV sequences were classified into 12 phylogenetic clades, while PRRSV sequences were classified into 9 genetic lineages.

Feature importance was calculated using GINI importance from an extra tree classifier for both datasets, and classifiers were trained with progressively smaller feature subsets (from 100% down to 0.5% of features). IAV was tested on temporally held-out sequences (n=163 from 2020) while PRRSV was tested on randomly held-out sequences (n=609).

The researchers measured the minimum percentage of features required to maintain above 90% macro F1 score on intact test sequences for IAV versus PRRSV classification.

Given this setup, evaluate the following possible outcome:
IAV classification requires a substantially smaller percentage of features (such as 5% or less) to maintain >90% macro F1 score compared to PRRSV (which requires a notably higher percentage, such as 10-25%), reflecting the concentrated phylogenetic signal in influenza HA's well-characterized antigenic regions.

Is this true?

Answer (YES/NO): YES